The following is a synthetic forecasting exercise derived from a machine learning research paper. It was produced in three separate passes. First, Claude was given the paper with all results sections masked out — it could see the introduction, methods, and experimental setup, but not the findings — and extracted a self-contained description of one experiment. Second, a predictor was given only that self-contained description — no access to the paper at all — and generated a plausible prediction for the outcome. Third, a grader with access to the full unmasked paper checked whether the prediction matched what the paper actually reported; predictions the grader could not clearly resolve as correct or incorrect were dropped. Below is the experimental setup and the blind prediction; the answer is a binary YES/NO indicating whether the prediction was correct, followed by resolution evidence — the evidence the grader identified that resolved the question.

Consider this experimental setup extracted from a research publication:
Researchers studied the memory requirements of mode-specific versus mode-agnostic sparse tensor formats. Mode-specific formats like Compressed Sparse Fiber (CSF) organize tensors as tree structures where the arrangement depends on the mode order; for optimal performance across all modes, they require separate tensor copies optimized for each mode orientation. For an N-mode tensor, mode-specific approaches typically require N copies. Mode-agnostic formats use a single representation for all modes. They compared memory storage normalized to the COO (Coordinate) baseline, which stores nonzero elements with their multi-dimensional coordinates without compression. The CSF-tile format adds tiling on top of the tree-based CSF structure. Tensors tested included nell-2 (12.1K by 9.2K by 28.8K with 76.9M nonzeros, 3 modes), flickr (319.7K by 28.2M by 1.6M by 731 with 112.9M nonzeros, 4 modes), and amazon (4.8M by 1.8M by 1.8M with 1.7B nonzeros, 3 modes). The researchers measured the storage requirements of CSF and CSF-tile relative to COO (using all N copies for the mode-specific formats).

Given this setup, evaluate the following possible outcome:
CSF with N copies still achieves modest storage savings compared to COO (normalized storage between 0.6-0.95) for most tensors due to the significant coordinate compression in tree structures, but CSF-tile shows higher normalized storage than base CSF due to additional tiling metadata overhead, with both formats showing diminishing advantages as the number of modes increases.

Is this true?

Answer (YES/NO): NO